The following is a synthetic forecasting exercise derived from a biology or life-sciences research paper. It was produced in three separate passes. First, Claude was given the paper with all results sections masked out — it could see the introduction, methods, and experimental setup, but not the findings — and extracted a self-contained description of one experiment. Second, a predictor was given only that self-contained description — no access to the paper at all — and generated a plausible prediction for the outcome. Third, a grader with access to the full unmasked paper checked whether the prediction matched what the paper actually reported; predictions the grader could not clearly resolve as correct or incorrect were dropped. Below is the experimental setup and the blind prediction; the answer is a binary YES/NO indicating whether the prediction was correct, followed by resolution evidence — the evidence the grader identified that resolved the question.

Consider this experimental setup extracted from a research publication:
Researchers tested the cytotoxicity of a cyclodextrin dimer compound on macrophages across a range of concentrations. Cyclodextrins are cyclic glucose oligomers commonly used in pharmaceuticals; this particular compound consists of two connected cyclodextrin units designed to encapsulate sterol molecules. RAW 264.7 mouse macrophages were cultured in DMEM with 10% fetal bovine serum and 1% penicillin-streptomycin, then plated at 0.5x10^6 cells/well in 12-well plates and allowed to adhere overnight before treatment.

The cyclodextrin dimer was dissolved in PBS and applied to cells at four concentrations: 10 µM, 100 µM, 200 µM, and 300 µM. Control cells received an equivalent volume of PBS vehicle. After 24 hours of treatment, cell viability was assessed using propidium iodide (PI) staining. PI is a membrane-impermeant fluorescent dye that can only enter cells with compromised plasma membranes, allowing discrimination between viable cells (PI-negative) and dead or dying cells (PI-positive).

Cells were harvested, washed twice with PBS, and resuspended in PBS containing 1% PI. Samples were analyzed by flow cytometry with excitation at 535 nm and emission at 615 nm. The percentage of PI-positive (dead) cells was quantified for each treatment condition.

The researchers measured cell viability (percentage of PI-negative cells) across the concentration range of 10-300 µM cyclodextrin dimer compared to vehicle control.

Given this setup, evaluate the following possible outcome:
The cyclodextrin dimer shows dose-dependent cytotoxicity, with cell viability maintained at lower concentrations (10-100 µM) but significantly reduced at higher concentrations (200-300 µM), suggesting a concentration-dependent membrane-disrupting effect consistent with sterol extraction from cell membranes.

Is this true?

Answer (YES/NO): NO